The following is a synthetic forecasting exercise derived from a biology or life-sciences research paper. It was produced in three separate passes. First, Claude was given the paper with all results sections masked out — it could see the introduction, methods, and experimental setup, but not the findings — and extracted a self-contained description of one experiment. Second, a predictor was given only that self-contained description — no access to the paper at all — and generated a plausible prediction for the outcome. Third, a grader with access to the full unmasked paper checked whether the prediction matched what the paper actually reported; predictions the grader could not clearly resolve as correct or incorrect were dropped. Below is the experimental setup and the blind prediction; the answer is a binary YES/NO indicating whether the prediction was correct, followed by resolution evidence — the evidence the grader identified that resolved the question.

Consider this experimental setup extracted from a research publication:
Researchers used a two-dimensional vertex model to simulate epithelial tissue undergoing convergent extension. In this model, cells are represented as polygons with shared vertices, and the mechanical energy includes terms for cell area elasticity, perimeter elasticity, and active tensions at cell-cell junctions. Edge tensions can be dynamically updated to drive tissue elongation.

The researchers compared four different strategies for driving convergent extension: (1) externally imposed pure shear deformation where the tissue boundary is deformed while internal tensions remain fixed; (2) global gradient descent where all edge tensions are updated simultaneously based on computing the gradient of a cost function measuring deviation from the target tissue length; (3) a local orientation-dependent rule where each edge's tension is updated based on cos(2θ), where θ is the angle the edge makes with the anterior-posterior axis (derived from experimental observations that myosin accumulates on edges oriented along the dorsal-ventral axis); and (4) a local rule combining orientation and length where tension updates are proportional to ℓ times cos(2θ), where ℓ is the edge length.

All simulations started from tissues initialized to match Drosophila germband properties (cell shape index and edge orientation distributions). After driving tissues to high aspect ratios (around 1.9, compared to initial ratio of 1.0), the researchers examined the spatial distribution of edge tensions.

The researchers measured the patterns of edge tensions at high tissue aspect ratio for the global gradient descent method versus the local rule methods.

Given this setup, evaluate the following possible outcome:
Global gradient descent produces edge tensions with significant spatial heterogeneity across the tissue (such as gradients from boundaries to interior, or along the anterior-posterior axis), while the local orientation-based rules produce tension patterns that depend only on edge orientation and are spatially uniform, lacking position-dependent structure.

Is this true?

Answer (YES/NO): NO